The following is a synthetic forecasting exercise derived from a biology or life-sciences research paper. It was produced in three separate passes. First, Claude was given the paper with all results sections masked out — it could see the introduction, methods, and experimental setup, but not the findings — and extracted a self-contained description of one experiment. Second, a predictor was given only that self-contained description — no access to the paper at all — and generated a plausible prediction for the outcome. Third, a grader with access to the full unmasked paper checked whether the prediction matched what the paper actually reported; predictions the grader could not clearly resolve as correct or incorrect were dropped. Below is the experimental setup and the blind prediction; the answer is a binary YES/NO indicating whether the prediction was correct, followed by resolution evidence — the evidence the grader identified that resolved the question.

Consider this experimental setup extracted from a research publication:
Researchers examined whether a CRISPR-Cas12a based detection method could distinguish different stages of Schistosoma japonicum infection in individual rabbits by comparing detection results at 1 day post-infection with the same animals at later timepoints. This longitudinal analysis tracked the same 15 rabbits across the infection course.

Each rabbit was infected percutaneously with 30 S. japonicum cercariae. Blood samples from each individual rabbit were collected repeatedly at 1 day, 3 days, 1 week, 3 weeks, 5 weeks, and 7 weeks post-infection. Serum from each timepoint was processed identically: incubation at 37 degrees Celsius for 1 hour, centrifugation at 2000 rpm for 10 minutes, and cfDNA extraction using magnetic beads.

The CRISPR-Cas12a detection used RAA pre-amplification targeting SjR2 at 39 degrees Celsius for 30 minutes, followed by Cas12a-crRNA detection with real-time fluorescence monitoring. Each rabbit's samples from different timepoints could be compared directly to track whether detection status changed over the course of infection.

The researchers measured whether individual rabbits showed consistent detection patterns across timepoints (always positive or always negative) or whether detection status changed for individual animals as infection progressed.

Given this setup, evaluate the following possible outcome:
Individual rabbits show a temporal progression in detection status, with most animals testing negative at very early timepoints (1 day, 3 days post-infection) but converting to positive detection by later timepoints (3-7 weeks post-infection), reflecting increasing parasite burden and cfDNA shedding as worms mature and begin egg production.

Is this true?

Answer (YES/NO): NO